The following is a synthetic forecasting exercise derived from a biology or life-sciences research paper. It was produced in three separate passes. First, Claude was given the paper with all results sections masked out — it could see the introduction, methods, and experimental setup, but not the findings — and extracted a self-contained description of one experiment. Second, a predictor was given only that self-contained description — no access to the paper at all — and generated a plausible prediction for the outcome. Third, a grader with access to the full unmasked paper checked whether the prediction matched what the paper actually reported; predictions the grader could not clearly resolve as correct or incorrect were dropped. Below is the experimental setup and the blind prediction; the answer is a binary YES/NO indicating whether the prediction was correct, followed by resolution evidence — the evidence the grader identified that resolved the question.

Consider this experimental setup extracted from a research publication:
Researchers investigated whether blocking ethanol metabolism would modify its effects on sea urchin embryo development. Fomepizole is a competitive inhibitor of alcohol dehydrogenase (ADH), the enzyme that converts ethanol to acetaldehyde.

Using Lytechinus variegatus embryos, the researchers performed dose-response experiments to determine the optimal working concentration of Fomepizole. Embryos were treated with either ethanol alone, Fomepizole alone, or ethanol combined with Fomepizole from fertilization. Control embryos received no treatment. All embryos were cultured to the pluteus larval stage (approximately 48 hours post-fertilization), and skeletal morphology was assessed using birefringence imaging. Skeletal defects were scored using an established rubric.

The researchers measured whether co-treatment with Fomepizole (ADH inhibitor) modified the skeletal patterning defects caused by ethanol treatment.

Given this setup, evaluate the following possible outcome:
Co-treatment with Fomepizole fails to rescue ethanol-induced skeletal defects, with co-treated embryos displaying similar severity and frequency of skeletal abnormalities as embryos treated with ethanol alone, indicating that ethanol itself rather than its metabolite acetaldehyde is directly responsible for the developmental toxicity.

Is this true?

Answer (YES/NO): YES